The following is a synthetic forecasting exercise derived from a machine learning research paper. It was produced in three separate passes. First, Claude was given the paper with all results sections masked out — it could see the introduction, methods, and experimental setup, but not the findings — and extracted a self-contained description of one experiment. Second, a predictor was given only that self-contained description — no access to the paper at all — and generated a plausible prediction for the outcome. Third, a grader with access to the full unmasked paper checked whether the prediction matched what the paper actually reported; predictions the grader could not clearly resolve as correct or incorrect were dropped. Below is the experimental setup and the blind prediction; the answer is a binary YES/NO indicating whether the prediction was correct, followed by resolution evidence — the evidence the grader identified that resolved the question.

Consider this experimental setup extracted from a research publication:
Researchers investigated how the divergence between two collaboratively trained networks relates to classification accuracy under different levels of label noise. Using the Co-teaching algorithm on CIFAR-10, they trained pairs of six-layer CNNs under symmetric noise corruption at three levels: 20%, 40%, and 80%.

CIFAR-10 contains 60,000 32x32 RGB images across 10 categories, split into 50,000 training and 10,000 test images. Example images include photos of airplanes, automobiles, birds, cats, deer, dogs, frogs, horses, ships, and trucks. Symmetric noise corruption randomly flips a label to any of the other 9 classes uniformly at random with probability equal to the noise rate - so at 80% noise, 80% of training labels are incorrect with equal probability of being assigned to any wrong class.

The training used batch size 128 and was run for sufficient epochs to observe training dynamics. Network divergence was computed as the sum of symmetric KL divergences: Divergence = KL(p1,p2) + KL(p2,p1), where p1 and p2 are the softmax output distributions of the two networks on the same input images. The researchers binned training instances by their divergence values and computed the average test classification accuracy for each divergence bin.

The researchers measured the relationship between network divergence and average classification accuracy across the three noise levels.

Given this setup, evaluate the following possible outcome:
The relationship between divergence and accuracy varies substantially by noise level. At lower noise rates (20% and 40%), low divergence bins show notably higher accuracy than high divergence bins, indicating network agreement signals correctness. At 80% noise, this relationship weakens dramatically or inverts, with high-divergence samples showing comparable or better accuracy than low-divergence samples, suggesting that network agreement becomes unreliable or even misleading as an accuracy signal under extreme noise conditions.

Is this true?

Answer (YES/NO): NO